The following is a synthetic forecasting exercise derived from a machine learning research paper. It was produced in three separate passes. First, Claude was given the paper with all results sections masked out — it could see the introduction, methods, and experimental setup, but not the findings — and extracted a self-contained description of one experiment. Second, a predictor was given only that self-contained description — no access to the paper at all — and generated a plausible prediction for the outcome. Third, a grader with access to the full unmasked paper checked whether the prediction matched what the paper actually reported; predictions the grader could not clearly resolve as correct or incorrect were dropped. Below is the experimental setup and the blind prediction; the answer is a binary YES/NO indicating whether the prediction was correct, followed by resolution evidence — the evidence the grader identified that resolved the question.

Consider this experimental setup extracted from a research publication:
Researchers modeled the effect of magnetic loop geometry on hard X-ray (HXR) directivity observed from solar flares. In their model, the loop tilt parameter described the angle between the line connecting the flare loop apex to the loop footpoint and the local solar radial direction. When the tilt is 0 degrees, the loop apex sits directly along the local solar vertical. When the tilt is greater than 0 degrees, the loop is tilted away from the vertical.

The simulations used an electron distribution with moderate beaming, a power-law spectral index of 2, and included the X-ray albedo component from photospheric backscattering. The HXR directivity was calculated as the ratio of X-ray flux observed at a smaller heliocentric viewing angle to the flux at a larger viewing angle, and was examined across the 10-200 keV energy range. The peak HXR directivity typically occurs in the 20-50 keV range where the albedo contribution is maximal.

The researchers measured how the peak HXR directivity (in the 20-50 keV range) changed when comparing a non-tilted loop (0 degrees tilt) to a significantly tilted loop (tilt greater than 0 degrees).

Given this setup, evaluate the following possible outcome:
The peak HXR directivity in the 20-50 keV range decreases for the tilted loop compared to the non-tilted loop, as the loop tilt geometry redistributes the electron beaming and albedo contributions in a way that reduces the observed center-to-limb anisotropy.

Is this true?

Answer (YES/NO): NO